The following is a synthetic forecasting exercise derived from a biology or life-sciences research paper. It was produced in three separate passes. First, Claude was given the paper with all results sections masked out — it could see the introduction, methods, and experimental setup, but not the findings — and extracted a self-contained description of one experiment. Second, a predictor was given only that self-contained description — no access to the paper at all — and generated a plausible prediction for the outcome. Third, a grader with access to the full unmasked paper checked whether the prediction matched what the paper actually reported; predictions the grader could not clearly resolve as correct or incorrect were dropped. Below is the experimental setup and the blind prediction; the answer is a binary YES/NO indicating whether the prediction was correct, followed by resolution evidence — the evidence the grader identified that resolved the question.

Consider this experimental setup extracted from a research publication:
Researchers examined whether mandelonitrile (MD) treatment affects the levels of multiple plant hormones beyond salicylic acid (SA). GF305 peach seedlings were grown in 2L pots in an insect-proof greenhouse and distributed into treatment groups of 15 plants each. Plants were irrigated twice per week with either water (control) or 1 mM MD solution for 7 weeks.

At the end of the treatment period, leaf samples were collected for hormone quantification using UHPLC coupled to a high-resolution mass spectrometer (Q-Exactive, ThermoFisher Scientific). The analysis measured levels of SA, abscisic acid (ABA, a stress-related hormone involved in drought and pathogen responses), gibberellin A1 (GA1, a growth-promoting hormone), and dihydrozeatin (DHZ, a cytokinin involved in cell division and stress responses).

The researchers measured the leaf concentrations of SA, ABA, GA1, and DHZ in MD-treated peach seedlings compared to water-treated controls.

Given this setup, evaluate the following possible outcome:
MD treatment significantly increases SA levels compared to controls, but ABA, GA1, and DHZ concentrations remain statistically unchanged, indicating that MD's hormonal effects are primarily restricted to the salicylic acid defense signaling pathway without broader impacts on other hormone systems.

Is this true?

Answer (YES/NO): NO